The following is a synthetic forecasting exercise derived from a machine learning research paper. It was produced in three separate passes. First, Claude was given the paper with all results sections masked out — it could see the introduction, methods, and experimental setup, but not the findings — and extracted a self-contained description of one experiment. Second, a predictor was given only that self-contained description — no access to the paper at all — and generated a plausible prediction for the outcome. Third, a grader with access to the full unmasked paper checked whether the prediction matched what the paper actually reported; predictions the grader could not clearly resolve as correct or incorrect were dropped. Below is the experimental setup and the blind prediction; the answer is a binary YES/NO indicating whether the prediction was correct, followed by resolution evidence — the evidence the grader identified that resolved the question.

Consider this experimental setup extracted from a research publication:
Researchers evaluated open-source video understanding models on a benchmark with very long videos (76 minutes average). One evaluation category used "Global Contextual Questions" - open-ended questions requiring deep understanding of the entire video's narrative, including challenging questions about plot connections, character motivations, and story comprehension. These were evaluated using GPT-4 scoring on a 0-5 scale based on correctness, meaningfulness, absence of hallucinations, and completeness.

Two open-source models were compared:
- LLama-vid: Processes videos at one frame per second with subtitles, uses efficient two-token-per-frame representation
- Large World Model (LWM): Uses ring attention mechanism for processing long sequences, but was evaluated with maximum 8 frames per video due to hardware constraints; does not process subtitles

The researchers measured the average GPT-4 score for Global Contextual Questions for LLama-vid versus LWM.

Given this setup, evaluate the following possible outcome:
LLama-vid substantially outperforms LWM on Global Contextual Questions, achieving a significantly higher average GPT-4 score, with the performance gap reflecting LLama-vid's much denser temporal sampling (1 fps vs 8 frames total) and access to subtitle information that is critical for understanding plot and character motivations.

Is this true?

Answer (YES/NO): YES